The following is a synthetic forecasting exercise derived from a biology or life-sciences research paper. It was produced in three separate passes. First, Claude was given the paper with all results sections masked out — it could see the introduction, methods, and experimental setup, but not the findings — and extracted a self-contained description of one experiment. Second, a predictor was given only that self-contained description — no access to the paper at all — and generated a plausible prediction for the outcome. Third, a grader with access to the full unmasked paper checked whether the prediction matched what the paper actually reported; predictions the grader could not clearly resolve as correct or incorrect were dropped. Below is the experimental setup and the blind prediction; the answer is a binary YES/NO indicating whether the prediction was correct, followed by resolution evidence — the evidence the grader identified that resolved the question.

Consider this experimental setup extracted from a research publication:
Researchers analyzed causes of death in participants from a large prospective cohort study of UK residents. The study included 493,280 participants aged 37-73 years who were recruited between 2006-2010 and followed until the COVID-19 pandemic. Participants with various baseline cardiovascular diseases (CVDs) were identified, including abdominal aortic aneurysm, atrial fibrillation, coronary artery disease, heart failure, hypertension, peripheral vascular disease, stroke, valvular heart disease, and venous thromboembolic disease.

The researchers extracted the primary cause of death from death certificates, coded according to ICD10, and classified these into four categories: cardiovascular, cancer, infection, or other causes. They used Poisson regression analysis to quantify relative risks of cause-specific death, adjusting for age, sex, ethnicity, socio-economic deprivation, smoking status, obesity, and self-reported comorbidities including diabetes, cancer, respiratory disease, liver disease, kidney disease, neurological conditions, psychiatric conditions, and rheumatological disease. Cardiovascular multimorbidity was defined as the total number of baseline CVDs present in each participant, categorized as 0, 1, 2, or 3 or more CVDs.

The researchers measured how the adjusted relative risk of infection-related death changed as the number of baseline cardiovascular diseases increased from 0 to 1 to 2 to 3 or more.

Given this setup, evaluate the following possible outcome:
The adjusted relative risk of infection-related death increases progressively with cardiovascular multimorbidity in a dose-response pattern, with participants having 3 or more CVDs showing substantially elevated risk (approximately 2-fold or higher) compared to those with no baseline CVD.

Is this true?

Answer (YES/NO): YES